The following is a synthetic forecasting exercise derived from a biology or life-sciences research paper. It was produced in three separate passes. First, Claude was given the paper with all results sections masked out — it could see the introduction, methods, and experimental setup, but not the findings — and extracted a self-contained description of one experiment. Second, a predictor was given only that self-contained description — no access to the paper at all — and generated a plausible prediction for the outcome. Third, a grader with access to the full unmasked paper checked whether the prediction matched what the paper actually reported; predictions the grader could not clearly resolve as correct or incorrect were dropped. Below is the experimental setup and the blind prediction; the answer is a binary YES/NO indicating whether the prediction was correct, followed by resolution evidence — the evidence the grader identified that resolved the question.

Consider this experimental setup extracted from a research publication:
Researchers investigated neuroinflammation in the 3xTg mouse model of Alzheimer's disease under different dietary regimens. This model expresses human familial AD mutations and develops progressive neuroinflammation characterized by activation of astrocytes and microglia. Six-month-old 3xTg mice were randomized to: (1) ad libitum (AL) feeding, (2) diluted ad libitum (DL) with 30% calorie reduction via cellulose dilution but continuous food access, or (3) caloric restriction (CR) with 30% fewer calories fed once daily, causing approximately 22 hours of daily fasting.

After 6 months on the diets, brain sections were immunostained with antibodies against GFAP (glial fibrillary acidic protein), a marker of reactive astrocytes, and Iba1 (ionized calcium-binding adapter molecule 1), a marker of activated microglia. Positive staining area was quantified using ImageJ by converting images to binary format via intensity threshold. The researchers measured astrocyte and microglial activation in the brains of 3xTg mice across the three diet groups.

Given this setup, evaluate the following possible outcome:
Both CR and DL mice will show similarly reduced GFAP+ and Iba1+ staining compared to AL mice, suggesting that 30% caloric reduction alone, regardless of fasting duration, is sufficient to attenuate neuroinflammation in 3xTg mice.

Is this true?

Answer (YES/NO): NO